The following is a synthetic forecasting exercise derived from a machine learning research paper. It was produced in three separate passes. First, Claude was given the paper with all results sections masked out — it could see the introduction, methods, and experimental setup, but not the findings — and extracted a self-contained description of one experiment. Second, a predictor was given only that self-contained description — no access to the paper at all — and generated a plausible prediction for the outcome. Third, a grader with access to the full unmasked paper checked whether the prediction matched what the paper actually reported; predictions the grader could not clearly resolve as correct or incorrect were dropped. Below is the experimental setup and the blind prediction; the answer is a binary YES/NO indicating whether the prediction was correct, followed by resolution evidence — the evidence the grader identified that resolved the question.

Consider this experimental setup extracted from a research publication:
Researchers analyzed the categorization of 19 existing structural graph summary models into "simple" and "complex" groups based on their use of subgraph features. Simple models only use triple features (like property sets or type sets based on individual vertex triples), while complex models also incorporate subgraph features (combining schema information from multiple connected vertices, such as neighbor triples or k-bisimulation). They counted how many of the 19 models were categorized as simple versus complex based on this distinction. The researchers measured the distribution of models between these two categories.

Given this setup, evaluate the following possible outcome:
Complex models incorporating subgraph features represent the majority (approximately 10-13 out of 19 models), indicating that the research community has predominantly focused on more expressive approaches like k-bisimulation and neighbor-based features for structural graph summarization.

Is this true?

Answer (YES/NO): NO